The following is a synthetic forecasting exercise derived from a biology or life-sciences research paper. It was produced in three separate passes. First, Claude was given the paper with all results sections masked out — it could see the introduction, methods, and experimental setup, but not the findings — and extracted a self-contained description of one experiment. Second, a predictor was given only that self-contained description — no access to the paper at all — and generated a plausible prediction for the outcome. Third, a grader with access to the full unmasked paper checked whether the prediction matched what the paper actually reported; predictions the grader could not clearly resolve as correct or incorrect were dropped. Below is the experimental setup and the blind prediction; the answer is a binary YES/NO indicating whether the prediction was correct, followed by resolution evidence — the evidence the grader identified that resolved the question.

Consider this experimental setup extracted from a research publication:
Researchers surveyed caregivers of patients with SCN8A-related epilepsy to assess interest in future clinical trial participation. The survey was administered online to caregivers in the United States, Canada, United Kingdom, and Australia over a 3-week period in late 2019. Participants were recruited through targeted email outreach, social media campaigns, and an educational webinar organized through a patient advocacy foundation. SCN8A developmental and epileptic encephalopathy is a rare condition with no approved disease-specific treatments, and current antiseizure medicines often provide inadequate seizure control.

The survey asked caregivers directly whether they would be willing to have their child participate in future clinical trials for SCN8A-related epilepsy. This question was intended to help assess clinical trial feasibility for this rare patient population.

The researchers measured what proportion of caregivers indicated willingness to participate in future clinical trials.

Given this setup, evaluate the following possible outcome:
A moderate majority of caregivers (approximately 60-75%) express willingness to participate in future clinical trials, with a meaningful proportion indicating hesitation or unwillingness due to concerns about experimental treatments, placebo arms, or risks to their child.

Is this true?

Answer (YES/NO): NO